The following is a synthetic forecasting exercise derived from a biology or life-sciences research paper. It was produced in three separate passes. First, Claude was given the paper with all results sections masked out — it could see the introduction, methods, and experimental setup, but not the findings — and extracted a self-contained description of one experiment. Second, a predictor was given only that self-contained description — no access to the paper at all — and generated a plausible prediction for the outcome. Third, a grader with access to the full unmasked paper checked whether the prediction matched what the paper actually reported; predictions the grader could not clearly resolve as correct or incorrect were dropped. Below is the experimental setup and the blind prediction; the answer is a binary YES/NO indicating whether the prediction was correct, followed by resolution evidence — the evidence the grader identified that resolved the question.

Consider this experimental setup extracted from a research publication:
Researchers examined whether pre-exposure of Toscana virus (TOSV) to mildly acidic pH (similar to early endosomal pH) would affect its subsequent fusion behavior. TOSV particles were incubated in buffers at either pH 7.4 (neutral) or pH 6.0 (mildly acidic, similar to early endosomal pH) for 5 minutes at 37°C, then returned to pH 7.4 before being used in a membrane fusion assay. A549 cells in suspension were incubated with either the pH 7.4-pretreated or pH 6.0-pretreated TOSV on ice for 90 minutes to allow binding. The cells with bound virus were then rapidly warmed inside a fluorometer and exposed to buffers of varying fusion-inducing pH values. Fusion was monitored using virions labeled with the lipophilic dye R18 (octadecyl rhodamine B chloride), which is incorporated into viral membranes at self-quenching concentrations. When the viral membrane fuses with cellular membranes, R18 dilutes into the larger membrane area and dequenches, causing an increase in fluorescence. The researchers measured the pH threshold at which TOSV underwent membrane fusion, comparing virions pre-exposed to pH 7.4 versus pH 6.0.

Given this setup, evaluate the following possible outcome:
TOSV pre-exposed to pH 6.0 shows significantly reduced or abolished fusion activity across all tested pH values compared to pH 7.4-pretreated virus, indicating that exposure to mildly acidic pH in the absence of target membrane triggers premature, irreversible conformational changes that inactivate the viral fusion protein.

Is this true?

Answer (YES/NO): NO